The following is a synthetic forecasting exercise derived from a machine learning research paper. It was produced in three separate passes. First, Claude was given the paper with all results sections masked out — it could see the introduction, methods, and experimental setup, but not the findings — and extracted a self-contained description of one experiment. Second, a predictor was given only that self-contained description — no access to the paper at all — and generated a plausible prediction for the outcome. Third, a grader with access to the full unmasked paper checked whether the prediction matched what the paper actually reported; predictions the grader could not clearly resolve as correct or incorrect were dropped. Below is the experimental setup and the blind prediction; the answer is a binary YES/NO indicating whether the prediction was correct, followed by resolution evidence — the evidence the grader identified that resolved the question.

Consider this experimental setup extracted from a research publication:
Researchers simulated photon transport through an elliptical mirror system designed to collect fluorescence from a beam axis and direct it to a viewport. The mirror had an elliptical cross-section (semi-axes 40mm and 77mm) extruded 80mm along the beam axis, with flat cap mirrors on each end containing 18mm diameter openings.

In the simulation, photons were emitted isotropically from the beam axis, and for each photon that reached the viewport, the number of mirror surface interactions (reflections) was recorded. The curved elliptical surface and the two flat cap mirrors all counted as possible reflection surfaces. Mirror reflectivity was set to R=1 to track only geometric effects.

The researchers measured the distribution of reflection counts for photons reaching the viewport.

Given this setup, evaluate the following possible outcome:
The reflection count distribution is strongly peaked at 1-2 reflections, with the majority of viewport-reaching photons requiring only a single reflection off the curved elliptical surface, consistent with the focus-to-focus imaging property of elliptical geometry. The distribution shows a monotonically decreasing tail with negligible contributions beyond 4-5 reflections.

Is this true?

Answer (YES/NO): NO